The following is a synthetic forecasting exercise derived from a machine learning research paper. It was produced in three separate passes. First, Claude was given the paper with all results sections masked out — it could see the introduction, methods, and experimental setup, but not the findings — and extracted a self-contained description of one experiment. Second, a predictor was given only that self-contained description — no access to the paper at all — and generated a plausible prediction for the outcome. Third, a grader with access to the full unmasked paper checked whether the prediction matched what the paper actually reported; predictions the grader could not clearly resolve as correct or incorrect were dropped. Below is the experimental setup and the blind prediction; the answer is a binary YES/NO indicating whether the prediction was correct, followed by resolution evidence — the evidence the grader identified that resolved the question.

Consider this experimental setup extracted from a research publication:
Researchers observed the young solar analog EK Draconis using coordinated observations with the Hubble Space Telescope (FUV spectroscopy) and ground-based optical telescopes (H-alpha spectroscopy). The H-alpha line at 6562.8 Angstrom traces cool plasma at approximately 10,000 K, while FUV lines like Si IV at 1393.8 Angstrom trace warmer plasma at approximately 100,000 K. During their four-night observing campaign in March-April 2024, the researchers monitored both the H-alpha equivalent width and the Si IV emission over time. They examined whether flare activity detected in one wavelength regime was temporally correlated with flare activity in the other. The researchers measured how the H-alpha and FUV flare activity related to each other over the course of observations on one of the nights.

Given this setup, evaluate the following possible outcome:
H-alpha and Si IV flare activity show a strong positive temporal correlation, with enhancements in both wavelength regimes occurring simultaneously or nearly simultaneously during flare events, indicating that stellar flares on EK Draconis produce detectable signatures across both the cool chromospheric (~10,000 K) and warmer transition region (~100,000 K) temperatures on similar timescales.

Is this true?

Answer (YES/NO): NO